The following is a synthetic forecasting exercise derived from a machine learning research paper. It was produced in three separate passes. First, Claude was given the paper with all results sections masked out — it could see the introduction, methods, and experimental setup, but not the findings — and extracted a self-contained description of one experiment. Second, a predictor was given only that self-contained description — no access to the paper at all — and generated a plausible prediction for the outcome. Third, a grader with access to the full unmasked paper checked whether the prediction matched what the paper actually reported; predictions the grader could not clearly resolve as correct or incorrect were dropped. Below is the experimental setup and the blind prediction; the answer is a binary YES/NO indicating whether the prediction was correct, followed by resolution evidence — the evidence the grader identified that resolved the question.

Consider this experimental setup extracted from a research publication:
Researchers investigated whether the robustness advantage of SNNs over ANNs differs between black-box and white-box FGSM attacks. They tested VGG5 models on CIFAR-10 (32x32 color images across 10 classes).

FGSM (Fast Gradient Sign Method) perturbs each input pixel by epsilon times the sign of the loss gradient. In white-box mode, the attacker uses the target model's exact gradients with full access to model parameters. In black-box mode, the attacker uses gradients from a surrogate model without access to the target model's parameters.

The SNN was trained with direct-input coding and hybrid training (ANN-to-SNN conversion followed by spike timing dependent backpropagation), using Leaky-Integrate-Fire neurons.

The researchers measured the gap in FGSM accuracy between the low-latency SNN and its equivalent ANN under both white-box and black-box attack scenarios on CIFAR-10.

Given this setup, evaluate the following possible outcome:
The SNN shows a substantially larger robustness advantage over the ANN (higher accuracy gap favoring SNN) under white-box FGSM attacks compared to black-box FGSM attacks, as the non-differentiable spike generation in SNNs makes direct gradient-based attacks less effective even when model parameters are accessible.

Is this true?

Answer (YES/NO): YES